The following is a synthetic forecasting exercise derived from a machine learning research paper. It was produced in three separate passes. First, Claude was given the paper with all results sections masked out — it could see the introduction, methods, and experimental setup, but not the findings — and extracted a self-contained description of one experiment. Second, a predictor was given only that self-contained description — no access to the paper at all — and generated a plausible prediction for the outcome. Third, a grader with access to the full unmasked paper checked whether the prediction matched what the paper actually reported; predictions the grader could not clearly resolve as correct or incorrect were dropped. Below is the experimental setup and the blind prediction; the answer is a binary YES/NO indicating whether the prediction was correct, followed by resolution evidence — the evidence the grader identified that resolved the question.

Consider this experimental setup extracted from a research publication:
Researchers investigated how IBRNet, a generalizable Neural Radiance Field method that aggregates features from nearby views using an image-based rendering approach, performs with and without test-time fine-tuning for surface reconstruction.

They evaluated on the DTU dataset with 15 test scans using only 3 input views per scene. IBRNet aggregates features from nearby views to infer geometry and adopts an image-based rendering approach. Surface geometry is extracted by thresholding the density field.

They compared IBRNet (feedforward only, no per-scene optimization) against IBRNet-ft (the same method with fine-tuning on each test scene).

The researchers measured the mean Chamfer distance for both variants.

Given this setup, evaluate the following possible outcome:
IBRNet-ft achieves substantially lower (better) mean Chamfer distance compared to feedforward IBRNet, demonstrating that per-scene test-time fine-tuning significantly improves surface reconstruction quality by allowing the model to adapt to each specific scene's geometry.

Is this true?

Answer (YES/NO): YES